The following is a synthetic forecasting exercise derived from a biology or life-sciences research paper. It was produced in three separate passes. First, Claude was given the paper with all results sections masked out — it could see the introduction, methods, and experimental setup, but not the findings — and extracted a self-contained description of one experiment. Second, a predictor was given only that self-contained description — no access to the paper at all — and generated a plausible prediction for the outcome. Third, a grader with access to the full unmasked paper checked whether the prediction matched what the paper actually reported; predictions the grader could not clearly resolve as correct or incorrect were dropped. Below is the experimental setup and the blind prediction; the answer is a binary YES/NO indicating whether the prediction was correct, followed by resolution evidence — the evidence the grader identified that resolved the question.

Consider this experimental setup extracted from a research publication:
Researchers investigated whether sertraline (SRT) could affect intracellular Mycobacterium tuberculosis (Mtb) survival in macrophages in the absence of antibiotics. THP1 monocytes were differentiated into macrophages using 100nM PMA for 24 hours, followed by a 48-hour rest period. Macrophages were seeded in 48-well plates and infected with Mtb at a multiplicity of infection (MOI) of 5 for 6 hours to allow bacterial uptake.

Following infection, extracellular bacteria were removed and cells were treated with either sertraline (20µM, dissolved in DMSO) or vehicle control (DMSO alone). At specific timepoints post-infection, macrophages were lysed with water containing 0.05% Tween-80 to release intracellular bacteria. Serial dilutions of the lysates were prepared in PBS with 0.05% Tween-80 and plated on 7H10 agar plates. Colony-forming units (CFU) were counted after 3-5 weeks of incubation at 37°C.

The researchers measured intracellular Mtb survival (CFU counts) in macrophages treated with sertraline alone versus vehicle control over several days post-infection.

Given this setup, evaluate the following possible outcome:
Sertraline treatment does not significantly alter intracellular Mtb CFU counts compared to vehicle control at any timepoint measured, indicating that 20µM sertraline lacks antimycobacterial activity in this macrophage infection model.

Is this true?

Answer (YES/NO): NO